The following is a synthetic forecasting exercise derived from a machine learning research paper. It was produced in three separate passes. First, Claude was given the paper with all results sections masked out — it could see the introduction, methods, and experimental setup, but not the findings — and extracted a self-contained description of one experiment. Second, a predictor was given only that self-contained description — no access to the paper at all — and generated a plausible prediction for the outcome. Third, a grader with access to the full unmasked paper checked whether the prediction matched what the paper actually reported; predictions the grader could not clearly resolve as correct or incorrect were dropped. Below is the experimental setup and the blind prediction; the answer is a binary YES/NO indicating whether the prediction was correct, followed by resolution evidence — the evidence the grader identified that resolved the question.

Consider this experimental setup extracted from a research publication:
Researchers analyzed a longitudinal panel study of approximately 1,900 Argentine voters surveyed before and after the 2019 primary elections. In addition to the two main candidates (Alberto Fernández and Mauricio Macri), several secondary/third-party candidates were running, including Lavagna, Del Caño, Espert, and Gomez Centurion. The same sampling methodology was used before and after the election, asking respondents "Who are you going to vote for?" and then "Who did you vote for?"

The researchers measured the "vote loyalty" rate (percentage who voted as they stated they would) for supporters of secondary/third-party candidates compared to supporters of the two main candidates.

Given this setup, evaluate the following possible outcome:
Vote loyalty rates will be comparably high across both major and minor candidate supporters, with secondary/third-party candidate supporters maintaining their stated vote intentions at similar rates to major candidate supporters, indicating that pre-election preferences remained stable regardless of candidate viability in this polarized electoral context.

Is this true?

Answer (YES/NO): NO